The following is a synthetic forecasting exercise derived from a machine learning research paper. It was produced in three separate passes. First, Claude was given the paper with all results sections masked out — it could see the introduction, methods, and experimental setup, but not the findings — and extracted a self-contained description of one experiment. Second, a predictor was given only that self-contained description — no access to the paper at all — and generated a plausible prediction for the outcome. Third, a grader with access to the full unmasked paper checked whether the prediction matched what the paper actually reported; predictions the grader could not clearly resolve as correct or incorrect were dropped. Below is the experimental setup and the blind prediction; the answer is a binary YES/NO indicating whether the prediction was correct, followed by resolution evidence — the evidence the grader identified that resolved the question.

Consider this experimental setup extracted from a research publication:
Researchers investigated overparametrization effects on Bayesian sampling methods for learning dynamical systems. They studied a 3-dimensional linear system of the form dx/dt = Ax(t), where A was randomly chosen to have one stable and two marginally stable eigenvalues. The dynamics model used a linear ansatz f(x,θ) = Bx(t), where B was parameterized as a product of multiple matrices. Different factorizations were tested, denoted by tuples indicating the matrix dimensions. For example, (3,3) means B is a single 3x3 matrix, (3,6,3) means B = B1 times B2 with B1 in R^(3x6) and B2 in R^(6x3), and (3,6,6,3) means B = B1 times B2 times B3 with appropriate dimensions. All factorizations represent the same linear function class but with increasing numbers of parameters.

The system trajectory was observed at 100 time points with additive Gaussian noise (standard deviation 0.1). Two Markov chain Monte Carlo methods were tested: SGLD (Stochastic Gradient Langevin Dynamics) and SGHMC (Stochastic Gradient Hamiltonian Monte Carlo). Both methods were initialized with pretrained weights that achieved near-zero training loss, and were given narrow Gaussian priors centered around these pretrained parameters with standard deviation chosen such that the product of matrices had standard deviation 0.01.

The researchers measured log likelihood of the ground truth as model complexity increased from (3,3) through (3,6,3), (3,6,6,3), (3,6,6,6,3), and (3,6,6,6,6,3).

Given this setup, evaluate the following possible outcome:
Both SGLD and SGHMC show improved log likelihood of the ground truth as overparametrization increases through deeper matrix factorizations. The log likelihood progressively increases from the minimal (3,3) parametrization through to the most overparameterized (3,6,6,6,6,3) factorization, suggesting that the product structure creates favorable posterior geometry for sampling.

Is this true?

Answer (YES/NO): NO